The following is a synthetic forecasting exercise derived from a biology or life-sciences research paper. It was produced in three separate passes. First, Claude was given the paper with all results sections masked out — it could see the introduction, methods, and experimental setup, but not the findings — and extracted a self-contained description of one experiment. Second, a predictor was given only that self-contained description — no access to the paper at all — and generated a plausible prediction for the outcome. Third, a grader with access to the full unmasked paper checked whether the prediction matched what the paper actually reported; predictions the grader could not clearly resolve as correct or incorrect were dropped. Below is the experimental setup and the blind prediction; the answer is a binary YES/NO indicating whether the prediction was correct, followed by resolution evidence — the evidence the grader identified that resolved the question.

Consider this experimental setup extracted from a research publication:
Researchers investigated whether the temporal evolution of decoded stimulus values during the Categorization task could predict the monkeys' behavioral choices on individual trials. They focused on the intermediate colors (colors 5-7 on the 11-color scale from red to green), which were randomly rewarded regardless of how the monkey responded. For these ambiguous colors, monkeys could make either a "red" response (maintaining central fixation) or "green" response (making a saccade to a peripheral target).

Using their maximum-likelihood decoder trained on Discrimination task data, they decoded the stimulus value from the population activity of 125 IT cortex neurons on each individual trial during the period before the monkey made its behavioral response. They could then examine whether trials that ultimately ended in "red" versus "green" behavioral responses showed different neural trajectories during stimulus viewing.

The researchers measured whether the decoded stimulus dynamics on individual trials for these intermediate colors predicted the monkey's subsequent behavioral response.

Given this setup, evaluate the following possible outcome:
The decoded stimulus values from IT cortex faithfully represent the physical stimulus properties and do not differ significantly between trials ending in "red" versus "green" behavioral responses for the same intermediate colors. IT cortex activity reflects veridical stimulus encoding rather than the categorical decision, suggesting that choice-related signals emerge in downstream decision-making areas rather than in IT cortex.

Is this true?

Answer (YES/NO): NO